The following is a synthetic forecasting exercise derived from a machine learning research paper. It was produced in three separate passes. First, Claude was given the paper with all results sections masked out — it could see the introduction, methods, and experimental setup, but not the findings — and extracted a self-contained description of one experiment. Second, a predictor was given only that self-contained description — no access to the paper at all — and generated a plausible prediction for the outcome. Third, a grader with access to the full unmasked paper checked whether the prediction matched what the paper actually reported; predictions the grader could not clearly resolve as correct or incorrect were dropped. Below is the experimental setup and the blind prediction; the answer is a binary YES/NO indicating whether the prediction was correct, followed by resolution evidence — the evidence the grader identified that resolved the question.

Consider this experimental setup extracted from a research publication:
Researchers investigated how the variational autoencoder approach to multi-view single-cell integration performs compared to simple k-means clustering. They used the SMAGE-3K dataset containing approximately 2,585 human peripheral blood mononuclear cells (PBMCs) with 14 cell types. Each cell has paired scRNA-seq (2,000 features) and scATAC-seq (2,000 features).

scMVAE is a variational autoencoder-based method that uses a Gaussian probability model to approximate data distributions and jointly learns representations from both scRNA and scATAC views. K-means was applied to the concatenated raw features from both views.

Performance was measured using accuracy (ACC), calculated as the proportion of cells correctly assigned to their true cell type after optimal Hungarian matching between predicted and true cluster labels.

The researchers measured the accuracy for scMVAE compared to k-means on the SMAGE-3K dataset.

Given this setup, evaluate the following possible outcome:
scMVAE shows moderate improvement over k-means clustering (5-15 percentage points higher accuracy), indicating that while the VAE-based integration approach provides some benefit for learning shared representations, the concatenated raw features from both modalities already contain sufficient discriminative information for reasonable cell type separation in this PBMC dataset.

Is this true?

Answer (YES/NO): NO